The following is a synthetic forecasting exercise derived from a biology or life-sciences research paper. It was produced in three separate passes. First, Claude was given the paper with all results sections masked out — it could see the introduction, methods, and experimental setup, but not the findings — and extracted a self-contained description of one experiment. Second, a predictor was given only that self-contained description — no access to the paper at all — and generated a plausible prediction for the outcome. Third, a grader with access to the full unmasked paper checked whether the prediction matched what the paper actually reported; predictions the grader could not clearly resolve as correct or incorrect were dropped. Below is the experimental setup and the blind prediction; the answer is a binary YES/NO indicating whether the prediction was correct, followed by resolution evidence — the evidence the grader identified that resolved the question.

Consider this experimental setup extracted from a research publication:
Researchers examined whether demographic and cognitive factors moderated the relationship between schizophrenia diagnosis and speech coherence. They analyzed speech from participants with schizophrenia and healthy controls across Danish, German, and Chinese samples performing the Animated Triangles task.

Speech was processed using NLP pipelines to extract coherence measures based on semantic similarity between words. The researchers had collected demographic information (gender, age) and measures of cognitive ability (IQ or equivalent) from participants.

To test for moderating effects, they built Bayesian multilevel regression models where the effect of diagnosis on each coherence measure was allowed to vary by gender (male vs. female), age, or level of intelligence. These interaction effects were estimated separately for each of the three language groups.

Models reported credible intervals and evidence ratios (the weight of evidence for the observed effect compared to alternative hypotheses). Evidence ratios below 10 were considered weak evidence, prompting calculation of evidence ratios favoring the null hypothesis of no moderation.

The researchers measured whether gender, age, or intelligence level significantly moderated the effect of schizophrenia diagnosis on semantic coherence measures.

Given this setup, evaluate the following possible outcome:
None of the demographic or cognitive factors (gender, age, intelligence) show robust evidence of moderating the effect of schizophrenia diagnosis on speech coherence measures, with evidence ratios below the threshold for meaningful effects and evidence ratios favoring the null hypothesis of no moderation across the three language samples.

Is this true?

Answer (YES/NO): NO